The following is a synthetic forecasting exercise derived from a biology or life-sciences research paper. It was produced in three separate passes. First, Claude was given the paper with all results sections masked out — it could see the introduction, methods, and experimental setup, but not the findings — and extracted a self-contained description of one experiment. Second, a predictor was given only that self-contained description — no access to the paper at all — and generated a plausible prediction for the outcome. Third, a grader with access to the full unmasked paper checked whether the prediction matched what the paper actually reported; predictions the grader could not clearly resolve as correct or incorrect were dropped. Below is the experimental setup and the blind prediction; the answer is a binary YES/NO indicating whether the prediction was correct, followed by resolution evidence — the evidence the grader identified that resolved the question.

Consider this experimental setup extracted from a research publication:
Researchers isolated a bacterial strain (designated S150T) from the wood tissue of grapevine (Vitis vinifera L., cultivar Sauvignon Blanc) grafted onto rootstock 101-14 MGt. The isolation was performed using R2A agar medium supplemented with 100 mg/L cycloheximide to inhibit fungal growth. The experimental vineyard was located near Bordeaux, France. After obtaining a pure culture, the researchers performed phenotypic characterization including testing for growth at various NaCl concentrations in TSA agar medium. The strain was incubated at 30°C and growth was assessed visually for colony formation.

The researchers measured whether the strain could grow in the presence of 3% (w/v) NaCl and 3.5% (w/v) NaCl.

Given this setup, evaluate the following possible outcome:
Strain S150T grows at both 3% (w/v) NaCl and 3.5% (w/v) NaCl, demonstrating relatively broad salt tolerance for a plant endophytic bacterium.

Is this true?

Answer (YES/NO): NO